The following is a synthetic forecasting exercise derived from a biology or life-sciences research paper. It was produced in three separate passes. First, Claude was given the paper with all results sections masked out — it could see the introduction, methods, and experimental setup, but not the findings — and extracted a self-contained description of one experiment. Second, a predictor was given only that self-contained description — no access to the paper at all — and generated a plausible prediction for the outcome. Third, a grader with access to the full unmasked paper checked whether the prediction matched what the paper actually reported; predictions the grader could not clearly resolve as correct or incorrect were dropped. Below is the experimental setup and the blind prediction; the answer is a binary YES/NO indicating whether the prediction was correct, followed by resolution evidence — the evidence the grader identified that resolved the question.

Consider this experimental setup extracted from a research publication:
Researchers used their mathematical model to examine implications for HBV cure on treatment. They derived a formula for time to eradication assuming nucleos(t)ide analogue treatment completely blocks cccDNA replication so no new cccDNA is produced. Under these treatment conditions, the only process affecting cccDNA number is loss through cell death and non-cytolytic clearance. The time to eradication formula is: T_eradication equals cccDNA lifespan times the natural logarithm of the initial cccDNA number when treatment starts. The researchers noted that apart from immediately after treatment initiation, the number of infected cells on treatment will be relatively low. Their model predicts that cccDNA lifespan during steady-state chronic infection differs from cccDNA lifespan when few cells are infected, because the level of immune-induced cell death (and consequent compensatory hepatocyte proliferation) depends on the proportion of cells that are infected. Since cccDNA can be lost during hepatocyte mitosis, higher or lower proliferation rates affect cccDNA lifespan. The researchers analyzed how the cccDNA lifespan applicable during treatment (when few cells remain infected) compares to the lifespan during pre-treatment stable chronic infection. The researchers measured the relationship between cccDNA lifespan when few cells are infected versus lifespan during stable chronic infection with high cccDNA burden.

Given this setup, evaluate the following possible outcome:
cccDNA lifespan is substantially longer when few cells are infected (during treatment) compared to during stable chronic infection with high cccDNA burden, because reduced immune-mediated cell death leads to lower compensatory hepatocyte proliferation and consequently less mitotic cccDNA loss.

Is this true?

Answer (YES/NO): YES